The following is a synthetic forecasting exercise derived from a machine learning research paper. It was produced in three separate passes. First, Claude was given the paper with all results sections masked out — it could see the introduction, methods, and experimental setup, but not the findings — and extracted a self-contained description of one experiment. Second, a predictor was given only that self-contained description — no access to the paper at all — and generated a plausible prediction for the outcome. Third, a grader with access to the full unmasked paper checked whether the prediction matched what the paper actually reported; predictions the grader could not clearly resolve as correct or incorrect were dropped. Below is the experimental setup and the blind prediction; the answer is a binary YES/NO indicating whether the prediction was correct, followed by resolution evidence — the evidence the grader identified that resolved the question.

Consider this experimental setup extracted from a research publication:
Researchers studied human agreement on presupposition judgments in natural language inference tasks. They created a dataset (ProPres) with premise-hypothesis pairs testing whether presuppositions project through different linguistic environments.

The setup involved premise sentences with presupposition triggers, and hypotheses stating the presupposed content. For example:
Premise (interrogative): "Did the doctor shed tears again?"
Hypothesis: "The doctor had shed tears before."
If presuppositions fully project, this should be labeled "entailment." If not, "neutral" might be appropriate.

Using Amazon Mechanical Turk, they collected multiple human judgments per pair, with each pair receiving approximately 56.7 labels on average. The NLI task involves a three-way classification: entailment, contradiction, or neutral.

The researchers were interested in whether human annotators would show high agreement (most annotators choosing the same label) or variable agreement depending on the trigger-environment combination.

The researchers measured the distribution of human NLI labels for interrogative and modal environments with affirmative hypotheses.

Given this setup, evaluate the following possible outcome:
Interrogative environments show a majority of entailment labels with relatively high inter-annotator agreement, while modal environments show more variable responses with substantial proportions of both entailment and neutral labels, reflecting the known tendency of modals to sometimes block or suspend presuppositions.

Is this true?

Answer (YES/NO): NO